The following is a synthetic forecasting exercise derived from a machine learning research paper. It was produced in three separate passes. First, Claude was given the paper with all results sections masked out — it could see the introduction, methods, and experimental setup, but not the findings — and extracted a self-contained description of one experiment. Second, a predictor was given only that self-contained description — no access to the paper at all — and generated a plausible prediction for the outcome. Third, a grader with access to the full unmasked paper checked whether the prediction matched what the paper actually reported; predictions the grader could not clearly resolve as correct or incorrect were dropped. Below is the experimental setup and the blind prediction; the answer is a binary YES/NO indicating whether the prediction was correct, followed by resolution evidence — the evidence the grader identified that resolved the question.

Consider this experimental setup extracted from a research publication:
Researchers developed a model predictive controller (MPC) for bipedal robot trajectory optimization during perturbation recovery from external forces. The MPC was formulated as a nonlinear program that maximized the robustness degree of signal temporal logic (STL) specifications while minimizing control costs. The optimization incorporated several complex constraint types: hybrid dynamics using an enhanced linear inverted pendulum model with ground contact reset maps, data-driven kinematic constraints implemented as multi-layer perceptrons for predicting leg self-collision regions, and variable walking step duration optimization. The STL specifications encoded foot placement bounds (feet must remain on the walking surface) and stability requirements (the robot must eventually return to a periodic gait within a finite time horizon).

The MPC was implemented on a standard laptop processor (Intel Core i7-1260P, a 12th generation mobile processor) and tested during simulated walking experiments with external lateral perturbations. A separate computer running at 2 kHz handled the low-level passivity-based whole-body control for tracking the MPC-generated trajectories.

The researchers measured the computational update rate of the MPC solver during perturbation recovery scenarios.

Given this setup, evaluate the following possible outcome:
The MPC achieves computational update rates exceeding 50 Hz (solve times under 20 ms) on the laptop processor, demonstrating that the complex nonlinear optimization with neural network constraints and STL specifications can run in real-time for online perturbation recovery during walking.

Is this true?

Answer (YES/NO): NO